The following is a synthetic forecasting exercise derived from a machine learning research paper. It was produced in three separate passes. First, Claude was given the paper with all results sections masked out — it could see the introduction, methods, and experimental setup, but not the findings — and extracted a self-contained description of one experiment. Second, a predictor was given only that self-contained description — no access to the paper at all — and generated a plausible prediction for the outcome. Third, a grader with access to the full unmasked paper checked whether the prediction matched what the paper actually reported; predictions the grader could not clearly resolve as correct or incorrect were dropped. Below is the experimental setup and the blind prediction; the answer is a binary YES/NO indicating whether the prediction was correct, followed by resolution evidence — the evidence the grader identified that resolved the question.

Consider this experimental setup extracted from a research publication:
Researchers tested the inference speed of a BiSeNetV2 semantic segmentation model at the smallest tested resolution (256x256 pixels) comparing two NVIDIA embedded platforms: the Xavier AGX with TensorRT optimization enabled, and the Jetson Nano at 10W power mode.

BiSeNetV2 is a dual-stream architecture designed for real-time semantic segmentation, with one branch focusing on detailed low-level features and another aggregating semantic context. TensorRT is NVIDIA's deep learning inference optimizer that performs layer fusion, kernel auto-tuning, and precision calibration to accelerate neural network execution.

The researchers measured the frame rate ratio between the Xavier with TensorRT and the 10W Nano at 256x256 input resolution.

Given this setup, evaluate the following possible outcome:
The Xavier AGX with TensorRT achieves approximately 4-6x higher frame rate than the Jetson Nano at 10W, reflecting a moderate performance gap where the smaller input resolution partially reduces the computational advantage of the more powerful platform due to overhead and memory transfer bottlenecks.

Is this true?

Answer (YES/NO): NO